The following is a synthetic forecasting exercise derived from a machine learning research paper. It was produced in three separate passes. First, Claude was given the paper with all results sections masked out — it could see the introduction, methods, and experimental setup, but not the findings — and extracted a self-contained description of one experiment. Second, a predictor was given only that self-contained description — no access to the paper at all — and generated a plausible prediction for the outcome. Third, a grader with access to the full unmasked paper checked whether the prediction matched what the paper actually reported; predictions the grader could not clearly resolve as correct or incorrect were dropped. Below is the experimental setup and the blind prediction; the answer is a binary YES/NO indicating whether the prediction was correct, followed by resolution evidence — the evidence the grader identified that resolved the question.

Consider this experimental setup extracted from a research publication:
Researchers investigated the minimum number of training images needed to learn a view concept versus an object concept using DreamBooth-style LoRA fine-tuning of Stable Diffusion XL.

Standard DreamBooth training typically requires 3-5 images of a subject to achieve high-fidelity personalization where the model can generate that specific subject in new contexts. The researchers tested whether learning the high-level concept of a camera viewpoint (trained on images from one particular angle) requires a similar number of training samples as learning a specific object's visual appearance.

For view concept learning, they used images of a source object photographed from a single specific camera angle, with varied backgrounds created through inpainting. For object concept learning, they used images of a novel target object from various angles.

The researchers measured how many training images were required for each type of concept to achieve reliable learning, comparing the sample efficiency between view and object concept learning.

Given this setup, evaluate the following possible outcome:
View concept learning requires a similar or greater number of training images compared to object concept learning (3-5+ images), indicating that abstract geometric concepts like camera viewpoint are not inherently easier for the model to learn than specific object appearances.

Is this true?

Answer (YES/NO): NO